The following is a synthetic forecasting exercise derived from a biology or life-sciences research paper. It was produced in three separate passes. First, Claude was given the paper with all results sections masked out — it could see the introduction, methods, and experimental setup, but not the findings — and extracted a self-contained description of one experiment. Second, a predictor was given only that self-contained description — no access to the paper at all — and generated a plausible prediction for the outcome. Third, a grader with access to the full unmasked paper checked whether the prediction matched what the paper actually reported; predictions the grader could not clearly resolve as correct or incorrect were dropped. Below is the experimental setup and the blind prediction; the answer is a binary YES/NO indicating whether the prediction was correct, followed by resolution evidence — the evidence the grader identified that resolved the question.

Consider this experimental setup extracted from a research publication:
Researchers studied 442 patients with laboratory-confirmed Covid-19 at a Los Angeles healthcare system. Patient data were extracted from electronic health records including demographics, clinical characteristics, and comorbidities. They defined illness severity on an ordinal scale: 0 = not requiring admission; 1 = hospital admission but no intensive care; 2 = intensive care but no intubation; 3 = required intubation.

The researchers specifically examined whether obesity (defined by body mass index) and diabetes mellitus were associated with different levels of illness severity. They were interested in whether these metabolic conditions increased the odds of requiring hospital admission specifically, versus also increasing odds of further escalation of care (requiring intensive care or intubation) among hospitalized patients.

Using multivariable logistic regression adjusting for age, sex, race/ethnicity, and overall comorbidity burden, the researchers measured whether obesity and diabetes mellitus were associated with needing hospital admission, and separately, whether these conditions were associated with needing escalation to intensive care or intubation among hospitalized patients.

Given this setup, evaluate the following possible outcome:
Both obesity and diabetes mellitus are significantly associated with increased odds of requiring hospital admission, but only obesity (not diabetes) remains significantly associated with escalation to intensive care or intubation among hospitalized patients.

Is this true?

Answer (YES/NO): NO